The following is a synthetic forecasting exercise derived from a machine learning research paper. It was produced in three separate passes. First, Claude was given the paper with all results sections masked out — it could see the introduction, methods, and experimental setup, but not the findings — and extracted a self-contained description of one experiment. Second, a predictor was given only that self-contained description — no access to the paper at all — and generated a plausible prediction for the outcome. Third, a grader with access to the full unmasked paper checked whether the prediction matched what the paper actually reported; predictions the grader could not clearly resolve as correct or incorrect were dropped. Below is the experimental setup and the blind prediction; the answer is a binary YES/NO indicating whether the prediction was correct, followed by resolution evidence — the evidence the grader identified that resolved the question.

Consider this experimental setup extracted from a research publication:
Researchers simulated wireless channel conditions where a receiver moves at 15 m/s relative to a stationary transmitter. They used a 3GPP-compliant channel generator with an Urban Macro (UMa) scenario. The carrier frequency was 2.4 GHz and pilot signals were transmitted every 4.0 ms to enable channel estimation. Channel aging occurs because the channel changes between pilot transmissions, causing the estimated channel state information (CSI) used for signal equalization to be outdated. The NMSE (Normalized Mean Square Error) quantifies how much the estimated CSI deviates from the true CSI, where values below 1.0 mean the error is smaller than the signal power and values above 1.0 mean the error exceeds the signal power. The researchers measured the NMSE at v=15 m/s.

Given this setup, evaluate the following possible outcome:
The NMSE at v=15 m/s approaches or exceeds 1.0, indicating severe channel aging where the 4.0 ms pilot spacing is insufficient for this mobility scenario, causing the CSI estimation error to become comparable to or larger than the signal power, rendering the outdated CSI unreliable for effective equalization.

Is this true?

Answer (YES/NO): NO